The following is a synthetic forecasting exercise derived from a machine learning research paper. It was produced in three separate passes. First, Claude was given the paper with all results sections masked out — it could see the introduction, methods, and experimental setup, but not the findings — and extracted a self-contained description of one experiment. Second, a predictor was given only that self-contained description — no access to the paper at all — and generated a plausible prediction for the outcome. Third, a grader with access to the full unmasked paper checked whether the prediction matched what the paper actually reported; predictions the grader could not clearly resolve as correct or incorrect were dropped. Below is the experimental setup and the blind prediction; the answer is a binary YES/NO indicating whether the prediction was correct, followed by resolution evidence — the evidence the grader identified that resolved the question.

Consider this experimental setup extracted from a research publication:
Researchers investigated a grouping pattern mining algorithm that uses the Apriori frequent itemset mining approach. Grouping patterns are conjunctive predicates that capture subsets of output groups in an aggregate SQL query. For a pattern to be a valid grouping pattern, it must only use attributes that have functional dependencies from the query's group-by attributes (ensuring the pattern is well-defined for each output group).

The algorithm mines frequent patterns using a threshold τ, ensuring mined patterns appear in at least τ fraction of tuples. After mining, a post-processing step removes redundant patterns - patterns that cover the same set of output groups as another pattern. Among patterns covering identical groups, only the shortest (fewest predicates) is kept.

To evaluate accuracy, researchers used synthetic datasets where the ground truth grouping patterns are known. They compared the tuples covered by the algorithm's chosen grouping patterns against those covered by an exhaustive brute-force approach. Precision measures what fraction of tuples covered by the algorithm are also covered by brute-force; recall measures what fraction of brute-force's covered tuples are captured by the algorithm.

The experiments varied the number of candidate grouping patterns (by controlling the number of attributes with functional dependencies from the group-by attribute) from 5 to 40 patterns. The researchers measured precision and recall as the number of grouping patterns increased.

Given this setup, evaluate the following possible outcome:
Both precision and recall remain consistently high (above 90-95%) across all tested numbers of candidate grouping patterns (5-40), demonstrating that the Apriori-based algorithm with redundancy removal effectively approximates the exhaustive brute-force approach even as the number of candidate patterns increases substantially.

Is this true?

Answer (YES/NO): NO